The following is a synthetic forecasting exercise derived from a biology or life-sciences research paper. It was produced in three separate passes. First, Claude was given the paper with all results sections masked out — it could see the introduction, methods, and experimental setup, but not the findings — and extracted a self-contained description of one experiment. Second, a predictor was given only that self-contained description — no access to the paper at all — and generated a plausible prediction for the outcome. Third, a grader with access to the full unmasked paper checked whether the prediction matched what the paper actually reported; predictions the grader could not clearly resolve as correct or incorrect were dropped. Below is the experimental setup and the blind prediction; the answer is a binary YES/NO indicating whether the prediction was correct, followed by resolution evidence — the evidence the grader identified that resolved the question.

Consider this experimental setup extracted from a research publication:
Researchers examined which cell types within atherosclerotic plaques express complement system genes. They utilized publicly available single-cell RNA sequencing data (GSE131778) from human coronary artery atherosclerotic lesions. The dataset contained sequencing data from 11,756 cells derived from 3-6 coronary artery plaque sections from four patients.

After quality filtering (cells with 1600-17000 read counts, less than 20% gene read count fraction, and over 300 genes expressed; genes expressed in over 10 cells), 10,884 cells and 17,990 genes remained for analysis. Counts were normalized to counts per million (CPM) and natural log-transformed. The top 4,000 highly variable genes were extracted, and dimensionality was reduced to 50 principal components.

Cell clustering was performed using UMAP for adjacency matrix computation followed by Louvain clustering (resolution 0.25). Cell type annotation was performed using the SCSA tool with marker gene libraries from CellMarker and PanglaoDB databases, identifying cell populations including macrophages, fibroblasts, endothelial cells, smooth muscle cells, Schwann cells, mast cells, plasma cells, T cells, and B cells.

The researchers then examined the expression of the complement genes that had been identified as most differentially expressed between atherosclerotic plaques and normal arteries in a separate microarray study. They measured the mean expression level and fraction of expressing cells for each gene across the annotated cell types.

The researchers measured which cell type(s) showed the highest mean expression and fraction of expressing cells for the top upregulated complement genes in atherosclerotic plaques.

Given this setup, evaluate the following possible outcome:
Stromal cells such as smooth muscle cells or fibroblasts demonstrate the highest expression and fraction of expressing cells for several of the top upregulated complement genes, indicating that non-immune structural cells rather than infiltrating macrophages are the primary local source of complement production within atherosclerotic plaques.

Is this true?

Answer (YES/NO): NO